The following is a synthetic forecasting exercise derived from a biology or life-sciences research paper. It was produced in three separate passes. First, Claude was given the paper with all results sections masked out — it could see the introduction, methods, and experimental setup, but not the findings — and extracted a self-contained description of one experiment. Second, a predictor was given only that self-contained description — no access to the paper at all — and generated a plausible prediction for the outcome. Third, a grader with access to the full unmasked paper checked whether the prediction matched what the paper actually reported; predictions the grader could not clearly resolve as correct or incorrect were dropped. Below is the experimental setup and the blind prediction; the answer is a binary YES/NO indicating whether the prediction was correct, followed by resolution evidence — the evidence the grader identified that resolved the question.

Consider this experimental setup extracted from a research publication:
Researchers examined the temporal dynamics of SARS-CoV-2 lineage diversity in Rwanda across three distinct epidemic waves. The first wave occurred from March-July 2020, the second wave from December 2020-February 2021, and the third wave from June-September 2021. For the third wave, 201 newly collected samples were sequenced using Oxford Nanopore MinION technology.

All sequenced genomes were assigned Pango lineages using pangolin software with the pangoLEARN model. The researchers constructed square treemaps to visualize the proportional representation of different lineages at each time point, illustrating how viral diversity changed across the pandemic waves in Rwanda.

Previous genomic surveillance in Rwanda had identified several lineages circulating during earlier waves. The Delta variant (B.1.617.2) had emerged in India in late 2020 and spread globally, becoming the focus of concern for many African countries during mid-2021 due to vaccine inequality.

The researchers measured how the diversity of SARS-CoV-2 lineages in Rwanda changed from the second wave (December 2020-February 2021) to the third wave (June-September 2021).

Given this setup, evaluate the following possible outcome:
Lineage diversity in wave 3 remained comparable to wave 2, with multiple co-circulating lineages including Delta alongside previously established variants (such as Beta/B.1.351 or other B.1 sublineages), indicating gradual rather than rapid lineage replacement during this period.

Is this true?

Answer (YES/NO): NO